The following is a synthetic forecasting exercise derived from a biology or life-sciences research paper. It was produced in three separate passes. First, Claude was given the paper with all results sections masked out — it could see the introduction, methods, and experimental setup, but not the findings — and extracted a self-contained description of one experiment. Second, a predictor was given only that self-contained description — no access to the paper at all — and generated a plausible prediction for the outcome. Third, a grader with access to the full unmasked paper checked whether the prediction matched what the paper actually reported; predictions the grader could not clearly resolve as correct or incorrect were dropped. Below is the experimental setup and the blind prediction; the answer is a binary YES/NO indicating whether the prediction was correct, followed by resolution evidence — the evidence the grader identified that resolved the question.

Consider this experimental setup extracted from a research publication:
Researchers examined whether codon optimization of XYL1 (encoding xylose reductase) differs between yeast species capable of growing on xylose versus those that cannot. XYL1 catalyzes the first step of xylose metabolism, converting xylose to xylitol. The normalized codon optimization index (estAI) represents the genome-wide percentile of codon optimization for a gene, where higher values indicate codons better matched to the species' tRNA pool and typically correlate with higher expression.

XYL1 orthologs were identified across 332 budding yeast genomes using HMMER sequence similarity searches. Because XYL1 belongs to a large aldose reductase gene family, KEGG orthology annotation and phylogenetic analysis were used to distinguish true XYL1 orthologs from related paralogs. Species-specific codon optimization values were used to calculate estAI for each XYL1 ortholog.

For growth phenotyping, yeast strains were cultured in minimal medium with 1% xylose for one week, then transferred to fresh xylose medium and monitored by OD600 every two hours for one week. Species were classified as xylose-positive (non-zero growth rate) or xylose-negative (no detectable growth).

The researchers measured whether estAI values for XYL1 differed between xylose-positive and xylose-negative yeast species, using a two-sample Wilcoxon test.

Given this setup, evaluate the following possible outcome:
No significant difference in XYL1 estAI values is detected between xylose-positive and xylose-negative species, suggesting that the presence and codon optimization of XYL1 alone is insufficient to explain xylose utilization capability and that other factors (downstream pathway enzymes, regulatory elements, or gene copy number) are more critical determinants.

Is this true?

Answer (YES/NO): NO